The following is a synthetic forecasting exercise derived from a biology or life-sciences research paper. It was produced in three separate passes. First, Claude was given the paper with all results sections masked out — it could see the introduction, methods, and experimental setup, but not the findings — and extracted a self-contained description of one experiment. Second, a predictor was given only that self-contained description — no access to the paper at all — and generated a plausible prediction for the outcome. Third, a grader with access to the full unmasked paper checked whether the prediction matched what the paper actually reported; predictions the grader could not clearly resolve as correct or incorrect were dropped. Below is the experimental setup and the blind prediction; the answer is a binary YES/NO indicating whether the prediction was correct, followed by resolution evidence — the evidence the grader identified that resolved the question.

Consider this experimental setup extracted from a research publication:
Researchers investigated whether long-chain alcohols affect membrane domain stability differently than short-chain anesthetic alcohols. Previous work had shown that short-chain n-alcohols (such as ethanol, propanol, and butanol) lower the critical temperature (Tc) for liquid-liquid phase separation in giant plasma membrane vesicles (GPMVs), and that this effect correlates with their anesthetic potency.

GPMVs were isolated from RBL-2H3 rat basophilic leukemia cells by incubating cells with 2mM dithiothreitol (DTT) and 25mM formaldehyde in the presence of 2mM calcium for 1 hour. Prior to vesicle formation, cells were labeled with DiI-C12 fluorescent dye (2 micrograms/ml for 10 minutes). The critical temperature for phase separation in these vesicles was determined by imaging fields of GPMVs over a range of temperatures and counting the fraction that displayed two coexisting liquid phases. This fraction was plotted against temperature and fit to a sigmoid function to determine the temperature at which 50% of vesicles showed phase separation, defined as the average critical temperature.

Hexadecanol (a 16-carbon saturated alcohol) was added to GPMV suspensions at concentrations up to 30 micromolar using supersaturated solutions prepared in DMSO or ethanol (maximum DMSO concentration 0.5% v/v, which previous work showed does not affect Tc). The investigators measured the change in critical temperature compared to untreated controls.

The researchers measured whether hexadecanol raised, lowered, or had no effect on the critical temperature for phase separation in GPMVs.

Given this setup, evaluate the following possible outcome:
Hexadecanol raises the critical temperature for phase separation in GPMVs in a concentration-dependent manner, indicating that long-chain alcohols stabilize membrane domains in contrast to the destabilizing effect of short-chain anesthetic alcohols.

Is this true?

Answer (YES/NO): YES